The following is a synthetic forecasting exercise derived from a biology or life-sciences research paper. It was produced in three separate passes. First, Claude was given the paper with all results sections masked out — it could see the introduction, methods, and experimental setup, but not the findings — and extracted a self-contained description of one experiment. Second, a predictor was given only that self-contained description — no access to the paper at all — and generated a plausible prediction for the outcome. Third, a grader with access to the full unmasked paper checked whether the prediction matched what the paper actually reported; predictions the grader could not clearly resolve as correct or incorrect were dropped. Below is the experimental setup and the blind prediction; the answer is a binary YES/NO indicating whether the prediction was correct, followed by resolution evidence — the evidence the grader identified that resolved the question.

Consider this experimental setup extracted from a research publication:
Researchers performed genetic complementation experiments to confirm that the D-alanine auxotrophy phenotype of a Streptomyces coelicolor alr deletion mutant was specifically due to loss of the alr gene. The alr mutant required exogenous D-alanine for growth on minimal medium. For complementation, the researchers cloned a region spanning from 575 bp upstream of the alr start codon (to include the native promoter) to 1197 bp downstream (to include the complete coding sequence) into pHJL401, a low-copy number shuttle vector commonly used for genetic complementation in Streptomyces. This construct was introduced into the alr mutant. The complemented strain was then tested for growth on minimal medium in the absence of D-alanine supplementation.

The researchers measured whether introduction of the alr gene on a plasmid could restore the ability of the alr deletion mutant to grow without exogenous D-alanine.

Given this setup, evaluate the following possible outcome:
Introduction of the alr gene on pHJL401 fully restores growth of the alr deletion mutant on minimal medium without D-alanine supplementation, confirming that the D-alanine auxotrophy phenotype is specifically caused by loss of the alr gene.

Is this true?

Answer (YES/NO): YES